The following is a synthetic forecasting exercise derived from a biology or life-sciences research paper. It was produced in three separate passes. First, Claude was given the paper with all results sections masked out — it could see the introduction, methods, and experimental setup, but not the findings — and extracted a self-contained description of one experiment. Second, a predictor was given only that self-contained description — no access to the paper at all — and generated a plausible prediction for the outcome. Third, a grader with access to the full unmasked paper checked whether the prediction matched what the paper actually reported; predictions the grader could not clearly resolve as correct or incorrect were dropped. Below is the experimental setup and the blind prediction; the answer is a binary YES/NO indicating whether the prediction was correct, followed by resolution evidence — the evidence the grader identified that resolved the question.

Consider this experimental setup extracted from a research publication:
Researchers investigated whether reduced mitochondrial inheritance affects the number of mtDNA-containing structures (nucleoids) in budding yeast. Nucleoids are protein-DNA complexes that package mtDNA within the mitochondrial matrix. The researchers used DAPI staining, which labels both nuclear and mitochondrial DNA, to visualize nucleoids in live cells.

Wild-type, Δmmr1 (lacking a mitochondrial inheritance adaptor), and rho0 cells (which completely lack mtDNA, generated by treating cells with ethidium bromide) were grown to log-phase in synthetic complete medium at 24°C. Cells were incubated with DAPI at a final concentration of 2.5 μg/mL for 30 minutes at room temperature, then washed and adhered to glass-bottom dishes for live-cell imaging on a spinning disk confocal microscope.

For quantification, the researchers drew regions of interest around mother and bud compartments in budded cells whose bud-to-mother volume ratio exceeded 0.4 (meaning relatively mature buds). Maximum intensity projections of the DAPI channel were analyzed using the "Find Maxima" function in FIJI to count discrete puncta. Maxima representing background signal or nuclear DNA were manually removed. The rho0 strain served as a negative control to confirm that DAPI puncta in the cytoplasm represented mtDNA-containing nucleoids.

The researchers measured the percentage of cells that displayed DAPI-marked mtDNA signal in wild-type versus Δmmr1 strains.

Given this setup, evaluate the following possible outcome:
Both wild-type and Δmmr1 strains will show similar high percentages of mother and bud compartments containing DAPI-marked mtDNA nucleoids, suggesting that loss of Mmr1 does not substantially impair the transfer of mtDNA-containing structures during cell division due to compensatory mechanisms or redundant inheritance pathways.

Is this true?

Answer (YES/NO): YES